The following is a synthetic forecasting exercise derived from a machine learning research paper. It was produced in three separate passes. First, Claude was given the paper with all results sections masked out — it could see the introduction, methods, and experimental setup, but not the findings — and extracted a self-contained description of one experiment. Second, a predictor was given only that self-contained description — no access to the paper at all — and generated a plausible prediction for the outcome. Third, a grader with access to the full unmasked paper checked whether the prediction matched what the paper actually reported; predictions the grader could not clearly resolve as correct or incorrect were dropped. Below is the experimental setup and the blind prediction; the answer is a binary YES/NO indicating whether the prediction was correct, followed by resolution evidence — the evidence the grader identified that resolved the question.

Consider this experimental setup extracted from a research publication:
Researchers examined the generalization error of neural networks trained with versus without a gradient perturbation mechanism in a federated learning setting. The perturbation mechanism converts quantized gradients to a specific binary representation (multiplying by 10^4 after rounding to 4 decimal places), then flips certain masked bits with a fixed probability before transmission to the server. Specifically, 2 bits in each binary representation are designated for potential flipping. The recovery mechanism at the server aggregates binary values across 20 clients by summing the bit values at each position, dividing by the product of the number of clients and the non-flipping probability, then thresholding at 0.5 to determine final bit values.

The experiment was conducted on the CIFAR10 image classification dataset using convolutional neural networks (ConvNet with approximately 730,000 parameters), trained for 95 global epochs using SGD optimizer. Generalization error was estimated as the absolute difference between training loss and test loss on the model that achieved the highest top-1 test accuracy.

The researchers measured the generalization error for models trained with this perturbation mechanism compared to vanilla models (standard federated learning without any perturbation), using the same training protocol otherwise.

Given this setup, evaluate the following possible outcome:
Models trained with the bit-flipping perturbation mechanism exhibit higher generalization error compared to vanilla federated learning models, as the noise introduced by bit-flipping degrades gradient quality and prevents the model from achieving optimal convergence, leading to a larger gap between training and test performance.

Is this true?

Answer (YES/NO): NO